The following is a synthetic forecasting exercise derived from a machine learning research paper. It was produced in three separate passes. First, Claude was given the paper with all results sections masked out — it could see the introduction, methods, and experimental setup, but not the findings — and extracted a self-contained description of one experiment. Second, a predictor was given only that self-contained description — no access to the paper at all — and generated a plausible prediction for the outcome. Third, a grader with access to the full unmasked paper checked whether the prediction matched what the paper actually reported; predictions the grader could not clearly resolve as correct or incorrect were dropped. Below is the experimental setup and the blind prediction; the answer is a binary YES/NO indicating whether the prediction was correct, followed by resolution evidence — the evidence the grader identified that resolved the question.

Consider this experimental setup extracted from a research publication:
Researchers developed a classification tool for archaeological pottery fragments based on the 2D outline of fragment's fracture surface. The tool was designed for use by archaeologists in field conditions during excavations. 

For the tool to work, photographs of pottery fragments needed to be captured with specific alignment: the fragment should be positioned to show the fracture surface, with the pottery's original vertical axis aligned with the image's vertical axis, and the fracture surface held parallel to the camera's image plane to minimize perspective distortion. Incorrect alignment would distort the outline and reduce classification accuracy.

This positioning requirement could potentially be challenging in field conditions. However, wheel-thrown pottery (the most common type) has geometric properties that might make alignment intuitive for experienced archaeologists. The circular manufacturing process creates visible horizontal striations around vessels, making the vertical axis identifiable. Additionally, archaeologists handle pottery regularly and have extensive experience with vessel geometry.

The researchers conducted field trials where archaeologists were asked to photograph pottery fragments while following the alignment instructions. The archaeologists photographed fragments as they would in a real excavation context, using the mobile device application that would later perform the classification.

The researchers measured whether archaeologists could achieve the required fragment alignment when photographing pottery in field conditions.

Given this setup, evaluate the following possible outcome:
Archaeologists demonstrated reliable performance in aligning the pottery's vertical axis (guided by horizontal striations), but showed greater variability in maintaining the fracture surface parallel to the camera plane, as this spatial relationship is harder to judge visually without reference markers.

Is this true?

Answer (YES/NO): NO